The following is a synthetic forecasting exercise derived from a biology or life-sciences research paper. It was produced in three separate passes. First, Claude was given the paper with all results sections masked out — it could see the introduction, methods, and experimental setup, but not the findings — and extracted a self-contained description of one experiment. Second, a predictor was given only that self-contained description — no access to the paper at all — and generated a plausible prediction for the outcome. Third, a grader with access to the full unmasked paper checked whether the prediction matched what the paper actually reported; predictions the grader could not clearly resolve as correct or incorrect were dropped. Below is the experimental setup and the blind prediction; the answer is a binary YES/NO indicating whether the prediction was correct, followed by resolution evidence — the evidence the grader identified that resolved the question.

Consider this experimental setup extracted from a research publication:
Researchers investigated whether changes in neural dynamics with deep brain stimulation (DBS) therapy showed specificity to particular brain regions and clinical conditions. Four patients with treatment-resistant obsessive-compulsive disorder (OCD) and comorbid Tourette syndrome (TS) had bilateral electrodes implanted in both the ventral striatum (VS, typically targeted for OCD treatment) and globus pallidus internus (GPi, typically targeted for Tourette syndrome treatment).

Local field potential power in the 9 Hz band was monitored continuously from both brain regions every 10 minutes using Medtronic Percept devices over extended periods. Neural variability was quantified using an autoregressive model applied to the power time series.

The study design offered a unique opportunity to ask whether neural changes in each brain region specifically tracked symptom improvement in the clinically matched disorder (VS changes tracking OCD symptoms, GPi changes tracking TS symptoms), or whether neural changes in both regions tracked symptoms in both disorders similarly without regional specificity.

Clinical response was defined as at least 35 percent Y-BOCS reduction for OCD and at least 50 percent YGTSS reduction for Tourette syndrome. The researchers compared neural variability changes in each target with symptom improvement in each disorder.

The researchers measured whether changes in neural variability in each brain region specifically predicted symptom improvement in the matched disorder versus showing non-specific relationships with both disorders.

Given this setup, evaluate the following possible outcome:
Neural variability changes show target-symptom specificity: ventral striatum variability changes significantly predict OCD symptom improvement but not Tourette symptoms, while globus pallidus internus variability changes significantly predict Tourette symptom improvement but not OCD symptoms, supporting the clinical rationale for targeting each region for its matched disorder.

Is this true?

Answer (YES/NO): NO